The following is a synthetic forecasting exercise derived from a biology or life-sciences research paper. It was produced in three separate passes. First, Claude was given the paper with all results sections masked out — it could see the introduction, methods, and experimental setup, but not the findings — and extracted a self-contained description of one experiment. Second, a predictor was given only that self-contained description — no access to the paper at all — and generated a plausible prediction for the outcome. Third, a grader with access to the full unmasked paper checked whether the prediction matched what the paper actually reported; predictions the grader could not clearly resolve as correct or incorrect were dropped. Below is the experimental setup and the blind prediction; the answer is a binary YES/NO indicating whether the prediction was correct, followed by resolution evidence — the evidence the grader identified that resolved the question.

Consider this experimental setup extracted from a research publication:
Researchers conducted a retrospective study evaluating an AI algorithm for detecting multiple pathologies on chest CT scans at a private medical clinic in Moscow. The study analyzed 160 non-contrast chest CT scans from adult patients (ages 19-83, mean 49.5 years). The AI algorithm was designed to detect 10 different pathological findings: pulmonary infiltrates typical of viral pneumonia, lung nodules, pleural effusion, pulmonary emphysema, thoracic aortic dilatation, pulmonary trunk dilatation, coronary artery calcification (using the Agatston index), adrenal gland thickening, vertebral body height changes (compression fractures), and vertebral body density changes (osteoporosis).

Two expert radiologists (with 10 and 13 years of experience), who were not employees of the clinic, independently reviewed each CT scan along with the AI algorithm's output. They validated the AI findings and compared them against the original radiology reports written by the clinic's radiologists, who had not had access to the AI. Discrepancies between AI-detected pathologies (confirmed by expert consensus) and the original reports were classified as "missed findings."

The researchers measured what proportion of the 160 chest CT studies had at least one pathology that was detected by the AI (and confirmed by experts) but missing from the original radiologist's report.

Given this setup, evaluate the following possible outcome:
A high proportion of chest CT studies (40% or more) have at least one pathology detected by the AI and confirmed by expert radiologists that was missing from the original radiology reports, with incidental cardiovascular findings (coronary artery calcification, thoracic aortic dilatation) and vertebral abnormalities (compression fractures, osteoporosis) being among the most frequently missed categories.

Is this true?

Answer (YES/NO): YES